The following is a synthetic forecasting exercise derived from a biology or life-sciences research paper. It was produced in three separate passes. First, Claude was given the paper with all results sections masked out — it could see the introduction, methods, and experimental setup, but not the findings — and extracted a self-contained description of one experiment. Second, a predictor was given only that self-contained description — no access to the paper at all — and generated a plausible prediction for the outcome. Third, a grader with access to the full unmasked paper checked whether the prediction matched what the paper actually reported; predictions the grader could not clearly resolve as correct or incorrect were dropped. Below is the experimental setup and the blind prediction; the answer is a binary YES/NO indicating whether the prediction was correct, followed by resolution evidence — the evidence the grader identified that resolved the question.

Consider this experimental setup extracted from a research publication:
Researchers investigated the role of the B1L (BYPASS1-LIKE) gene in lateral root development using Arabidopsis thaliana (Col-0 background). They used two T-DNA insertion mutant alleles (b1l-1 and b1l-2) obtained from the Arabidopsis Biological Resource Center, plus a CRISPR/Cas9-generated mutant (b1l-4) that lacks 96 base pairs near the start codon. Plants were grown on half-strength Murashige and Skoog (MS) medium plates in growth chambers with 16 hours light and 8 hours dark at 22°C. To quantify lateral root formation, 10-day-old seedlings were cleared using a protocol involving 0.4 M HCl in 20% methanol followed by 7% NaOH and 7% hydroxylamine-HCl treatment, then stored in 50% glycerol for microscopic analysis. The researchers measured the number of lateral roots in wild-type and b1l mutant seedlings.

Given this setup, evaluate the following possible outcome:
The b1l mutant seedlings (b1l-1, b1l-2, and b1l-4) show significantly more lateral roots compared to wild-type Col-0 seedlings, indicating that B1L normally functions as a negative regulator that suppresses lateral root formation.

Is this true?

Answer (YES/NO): YES